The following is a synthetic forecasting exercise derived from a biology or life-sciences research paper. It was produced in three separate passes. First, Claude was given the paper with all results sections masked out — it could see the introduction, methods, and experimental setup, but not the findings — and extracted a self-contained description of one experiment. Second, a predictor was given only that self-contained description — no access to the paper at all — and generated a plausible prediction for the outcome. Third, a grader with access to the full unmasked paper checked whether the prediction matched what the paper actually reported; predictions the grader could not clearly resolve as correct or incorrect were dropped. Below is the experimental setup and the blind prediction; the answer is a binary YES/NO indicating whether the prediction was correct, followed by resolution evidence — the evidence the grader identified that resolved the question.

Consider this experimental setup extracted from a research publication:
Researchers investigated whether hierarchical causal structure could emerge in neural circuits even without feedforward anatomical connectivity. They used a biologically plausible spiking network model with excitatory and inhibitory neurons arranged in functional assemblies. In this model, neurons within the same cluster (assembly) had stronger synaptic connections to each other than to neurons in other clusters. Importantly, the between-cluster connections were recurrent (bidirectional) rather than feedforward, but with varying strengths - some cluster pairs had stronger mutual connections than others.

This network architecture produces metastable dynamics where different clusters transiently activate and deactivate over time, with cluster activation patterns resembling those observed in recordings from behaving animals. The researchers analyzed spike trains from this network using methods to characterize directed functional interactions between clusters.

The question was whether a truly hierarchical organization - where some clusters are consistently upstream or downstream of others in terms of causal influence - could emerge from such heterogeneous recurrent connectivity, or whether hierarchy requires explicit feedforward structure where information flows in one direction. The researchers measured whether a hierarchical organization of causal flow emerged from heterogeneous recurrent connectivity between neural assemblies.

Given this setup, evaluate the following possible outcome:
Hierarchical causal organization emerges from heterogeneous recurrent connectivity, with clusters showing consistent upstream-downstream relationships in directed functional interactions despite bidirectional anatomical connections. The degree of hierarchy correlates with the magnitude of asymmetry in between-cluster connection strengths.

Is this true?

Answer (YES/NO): NO